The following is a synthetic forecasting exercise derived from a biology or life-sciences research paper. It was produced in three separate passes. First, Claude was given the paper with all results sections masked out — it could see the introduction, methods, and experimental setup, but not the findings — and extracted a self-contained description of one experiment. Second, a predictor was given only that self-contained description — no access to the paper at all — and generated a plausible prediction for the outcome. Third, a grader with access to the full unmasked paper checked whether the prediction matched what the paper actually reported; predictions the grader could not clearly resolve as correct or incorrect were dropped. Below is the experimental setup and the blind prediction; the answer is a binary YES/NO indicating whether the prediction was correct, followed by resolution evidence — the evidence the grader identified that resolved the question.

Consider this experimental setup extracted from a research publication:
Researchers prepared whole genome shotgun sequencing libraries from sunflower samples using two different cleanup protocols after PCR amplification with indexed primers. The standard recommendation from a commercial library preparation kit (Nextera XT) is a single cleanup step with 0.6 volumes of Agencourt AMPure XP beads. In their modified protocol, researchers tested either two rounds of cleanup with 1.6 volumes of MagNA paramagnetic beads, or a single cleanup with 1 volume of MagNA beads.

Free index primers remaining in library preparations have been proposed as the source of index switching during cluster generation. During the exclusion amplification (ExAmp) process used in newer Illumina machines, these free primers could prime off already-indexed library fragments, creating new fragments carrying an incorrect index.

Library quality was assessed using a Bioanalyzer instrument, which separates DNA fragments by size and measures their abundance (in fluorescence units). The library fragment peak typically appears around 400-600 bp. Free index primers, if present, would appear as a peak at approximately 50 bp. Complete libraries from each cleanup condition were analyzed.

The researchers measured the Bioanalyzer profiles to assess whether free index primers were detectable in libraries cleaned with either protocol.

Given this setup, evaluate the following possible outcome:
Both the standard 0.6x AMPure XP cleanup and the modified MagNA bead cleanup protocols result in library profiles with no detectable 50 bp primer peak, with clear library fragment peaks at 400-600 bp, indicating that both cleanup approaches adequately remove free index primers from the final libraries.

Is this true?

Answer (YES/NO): NO